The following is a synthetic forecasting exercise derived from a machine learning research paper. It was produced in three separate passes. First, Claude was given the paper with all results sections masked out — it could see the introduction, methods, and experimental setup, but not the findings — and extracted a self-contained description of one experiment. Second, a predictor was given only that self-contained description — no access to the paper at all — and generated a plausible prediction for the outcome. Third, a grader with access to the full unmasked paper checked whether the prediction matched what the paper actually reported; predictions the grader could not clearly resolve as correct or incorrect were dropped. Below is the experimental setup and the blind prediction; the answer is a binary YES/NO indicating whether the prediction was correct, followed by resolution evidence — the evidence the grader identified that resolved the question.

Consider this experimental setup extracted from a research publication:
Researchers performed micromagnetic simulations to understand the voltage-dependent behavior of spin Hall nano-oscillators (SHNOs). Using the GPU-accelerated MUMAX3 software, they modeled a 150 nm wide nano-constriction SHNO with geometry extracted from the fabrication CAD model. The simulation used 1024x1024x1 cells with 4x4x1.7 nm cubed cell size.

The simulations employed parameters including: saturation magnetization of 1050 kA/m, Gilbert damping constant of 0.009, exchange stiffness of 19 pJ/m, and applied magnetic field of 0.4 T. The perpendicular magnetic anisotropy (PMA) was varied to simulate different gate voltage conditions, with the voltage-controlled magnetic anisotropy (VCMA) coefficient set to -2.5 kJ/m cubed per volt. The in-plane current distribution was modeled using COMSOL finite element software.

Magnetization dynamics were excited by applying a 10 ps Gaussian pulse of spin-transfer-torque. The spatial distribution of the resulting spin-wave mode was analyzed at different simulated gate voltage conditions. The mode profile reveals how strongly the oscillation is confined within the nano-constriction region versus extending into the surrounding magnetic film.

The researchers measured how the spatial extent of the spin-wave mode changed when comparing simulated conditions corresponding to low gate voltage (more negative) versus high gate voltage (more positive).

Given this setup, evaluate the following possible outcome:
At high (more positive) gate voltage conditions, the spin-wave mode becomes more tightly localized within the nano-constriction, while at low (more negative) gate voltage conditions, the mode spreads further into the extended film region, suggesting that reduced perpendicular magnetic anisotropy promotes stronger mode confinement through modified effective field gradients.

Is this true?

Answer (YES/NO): YES